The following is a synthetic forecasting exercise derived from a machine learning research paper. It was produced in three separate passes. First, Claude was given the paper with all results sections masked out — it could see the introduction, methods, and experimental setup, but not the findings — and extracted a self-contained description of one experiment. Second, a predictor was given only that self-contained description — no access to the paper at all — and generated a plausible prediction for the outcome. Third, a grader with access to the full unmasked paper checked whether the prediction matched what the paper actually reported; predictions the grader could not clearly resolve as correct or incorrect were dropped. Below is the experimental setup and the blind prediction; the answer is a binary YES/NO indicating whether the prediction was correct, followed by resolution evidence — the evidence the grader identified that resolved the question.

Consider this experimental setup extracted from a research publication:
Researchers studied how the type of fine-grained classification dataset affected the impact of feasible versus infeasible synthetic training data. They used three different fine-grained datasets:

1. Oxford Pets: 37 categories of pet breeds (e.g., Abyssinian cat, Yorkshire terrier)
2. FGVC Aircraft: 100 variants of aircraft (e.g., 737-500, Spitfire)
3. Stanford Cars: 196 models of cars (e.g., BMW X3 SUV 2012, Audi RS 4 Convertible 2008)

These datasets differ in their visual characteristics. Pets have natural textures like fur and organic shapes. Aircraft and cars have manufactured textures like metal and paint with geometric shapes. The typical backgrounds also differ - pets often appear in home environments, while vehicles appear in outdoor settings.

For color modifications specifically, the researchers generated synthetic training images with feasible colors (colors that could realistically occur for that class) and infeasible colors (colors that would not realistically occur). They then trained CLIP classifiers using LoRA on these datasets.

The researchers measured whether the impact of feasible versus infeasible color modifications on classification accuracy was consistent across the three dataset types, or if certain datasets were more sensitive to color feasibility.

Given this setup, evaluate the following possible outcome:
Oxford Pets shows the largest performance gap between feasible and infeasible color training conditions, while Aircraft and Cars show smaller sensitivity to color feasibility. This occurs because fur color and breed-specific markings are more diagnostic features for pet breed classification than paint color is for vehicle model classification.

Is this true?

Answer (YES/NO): NO